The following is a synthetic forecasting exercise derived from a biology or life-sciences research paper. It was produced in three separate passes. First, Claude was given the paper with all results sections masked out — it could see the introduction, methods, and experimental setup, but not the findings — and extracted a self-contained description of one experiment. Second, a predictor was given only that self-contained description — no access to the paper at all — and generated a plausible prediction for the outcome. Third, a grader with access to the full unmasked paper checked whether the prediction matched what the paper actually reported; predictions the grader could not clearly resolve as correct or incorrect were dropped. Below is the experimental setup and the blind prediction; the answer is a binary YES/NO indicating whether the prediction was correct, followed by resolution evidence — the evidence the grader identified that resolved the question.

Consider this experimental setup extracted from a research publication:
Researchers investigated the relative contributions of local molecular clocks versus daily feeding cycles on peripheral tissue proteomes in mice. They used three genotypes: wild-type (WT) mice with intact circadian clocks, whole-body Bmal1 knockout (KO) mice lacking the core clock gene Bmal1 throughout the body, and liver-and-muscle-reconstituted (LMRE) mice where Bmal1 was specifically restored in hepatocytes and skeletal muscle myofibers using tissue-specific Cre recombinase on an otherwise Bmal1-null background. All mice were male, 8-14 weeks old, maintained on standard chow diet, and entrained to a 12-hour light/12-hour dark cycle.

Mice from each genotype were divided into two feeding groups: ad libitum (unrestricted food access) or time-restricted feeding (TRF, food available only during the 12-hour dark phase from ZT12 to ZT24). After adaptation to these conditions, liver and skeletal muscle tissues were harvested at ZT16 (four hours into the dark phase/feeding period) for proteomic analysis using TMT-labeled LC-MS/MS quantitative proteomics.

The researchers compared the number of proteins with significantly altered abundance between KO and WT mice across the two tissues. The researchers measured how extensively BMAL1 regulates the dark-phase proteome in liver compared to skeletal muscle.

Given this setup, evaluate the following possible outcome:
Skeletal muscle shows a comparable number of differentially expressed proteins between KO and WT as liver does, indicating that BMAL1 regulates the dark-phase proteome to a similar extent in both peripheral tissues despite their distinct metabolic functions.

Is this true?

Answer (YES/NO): NO